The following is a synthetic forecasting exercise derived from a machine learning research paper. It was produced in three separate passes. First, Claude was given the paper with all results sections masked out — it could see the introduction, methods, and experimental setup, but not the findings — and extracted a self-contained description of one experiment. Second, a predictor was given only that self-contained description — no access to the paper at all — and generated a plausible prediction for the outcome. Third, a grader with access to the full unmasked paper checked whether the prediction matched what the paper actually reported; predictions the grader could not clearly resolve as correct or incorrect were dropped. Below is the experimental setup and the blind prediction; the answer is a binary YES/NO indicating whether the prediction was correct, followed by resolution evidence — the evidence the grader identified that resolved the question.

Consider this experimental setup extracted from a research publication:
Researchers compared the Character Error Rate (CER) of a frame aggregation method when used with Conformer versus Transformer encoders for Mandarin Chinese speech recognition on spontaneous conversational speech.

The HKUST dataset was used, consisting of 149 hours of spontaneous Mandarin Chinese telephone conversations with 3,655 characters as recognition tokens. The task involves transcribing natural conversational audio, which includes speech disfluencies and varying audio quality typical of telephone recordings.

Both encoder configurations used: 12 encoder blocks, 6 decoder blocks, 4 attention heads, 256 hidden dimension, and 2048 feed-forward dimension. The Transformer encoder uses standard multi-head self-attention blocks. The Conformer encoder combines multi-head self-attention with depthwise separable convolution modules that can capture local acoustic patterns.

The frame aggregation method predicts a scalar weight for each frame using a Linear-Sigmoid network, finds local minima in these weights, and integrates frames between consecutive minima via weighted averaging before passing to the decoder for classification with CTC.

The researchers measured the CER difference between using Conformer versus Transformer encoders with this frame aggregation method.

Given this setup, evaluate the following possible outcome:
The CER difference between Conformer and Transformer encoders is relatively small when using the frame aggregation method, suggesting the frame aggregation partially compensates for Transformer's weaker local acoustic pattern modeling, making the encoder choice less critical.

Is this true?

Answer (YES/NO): NO